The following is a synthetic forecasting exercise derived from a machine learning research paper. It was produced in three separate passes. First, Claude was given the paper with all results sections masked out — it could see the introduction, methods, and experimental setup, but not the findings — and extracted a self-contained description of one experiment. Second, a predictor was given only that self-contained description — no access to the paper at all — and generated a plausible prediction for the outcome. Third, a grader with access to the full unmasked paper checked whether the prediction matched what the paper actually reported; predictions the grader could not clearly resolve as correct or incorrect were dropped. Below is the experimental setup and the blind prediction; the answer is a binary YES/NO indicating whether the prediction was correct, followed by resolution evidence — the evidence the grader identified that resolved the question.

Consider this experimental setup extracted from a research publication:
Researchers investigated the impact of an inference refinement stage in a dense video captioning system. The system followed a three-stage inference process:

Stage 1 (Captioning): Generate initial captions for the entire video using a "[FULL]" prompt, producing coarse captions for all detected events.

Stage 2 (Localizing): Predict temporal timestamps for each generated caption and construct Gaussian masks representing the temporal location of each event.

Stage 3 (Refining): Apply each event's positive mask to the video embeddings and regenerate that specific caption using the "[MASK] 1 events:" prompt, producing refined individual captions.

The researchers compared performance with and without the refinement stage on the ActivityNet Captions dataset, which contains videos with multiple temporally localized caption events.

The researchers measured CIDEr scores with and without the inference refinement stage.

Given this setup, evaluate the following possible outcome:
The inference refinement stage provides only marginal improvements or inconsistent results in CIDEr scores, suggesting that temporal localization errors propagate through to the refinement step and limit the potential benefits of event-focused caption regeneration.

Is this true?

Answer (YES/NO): NO